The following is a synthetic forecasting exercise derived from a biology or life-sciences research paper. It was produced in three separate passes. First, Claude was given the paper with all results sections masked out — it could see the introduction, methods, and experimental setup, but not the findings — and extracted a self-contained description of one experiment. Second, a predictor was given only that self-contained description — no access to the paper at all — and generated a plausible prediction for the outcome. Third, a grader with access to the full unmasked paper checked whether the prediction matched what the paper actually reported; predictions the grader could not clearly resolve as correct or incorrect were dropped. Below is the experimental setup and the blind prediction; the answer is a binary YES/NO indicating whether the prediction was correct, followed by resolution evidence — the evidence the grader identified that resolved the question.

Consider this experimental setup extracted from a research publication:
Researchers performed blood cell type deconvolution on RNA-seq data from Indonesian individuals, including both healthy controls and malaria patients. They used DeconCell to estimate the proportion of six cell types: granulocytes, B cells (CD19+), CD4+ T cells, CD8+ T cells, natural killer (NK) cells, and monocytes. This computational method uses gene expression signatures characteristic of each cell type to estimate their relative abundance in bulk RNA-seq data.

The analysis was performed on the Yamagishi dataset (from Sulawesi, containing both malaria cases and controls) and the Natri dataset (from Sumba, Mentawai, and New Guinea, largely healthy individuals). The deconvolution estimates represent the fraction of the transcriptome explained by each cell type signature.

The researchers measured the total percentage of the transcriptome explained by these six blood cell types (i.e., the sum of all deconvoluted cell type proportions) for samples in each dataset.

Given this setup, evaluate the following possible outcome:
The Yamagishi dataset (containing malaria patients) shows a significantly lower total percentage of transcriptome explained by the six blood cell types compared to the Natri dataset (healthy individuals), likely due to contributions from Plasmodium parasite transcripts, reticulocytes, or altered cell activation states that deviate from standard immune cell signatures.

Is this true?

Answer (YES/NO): NO